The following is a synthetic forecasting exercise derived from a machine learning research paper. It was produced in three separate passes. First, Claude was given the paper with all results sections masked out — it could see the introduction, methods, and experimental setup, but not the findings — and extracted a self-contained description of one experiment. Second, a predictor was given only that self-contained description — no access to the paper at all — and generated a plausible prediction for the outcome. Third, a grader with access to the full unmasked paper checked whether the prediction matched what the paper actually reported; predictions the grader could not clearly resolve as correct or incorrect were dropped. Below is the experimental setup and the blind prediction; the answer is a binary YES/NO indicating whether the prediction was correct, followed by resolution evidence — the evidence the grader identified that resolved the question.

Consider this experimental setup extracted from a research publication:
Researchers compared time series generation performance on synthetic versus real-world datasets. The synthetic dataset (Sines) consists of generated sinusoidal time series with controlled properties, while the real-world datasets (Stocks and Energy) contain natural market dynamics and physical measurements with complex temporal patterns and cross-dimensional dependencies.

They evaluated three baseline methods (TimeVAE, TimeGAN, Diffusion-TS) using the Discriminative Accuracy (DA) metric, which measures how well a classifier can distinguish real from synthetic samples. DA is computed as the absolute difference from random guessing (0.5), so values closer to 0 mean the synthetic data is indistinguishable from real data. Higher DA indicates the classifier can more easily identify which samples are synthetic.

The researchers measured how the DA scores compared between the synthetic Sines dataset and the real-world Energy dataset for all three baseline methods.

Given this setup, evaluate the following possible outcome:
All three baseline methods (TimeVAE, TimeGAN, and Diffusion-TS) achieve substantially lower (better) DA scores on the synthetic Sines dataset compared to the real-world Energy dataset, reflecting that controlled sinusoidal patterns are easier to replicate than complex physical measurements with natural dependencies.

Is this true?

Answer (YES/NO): YES